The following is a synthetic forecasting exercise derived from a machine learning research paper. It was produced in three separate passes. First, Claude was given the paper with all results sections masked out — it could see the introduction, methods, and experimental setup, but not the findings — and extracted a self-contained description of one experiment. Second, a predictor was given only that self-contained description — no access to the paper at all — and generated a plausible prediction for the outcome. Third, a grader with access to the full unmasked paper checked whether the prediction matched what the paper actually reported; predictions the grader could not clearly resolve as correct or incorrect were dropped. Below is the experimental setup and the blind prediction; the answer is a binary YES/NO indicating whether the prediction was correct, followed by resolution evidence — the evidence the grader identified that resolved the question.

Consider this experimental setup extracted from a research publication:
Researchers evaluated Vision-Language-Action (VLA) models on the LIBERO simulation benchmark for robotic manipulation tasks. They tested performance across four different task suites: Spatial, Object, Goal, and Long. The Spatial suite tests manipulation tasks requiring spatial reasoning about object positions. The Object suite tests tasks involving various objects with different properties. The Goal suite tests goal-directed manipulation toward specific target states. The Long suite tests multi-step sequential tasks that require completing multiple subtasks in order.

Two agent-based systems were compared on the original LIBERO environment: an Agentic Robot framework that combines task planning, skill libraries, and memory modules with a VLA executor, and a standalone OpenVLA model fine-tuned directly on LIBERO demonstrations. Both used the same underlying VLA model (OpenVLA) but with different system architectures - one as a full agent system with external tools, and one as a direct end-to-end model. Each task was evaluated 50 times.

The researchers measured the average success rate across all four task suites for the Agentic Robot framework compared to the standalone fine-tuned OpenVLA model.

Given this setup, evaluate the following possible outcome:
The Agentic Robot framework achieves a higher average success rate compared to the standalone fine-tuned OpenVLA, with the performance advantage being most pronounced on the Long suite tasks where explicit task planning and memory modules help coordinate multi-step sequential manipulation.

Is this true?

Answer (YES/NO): YES